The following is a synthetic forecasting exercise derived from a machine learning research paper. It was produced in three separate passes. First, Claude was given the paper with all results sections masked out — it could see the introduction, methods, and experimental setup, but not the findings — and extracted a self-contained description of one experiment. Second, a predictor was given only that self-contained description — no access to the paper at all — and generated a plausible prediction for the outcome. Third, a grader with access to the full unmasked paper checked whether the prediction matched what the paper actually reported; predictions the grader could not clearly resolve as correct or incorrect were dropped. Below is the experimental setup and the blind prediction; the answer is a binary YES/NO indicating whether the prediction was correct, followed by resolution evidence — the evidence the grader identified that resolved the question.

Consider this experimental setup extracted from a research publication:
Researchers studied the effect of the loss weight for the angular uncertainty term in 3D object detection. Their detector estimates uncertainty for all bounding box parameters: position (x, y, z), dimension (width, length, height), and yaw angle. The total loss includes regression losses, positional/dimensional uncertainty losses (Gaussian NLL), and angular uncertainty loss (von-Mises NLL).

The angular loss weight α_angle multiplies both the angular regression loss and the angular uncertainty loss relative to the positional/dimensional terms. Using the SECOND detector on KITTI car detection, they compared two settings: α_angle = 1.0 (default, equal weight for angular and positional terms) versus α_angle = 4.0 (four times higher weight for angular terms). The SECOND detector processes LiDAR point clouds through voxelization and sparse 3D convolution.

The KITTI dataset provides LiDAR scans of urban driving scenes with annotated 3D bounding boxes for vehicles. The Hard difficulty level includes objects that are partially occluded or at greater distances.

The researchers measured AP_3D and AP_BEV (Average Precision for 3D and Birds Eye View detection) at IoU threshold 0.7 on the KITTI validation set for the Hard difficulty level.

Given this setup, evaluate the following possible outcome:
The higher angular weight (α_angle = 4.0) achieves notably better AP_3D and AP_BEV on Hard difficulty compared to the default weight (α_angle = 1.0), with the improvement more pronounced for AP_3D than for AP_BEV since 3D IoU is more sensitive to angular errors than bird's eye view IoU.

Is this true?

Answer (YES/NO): NO